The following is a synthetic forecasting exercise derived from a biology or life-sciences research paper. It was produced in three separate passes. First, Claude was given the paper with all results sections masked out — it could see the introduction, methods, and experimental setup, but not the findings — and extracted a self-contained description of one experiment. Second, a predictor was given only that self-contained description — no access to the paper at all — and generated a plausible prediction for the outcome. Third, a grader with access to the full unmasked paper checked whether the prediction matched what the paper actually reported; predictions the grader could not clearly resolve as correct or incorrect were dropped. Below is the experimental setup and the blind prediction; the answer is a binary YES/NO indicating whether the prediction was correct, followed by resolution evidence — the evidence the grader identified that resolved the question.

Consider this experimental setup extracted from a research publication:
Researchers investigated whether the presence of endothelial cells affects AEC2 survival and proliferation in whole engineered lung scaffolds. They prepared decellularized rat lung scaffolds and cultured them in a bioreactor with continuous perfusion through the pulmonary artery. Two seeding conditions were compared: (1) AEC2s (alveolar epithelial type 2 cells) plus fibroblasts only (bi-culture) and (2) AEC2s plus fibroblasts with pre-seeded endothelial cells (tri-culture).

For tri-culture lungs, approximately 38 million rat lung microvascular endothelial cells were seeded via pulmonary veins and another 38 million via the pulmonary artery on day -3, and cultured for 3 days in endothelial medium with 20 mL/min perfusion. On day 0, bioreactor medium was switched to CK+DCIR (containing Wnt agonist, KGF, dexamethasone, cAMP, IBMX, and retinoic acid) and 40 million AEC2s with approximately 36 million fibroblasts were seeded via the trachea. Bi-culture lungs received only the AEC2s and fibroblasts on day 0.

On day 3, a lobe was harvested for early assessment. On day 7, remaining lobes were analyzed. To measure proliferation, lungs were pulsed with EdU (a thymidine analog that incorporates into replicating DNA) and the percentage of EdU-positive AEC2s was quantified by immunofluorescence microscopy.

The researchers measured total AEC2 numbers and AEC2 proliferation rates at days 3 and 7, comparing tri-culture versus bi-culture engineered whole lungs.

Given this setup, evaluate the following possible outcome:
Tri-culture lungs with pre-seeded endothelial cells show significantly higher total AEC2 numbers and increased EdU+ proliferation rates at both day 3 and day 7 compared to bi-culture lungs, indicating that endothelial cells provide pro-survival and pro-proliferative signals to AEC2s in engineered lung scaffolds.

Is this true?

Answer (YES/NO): NO